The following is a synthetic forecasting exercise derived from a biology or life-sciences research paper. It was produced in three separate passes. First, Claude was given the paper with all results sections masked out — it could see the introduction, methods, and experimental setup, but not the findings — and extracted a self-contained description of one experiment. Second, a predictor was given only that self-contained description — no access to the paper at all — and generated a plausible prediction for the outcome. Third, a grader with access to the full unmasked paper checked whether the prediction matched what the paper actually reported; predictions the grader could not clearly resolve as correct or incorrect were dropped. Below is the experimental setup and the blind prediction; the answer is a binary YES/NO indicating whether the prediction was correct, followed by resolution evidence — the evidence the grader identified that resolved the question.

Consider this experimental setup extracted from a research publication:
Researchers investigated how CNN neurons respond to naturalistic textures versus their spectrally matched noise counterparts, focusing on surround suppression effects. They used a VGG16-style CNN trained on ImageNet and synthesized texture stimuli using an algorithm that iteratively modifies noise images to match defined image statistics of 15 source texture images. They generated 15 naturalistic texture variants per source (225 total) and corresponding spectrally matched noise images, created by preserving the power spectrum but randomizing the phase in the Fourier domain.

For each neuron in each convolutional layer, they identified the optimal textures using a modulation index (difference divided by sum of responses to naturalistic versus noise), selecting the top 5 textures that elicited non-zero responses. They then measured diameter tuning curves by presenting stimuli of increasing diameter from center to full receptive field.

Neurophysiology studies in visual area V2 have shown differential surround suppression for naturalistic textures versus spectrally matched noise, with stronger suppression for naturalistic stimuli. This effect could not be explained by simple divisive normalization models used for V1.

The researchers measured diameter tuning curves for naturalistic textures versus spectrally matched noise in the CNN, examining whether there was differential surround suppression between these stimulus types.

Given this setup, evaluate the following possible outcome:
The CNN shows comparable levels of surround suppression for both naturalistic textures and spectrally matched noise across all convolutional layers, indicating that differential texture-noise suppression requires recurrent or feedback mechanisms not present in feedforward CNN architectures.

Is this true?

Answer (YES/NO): NO